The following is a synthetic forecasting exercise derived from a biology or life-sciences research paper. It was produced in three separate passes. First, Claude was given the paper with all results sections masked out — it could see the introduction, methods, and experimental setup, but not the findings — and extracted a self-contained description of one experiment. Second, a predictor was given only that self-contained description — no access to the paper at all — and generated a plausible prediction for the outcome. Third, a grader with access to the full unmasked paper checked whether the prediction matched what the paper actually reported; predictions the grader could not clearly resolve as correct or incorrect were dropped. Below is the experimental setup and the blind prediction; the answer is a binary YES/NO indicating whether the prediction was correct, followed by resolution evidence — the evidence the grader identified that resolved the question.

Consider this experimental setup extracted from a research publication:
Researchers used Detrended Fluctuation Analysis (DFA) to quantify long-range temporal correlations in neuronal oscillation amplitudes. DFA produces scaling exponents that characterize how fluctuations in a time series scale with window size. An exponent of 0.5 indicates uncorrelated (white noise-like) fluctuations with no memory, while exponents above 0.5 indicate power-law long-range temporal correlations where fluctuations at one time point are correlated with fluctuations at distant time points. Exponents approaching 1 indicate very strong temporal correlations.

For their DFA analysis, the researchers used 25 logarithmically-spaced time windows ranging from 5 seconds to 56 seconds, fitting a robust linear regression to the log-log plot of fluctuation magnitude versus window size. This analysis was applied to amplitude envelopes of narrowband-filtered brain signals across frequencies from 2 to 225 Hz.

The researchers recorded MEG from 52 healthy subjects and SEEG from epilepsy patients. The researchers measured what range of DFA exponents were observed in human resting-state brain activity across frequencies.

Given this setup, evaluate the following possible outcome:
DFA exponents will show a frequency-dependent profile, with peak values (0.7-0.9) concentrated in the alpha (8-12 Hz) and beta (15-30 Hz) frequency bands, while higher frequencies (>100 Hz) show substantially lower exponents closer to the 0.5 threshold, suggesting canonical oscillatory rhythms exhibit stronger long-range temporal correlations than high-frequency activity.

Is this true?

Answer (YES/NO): NO